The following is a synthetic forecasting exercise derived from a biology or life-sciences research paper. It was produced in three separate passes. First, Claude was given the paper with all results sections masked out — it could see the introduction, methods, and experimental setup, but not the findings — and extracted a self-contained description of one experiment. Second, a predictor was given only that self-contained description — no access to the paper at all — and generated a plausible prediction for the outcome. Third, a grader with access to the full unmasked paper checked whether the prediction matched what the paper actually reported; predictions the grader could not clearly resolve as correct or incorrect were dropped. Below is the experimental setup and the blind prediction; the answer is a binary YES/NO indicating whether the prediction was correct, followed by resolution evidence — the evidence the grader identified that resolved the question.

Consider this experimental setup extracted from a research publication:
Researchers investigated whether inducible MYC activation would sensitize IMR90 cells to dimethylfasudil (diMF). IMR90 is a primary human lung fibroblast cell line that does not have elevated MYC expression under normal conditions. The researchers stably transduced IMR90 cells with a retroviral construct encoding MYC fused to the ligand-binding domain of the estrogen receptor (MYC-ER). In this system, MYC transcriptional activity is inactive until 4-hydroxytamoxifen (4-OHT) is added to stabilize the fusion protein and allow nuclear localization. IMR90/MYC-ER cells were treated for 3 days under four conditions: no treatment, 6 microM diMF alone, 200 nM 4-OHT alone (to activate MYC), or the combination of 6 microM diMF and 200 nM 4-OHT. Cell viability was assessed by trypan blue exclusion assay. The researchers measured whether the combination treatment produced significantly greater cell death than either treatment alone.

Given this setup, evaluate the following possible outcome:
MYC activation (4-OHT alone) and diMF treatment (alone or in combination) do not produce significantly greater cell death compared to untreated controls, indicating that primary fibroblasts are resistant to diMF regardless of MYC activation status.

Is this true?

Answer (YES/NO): NO